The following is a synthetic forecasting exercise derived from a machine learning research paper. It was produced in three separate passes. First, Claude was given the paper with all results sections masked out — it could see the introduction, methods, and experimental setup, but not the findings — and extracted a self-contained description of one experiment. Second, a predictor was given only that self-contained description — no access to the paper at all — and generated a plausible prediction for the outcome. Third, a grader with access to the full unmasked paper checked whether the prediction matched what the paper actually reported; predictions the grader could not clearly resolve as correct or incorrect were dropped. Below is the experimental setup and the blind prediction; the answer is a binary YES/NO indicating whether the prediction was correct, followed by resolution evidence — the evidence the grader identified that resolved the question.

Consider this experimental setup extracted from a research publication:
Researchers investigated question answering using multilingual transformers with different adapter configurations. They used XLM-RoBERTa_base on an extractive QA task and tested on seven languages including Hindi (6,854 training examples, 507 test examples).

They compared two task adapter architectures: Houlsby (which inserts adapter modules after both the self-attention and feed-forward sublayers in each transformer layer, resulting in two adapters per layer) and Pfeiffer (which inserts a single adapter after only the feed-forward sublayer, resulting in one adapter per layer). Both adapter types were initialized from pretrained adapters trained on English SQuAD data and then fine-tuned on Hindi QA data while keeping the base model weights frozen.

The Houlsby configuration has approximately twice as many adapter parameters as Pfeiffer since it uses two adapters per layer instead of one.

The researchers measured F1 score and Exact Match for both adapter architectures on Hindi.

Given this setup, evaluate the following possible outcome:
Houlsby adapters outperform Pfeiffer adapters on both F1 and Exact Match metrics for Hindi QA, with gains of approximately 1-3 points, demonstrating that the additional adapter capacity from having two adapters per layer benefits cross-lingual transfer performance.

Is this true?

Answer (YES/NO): NO